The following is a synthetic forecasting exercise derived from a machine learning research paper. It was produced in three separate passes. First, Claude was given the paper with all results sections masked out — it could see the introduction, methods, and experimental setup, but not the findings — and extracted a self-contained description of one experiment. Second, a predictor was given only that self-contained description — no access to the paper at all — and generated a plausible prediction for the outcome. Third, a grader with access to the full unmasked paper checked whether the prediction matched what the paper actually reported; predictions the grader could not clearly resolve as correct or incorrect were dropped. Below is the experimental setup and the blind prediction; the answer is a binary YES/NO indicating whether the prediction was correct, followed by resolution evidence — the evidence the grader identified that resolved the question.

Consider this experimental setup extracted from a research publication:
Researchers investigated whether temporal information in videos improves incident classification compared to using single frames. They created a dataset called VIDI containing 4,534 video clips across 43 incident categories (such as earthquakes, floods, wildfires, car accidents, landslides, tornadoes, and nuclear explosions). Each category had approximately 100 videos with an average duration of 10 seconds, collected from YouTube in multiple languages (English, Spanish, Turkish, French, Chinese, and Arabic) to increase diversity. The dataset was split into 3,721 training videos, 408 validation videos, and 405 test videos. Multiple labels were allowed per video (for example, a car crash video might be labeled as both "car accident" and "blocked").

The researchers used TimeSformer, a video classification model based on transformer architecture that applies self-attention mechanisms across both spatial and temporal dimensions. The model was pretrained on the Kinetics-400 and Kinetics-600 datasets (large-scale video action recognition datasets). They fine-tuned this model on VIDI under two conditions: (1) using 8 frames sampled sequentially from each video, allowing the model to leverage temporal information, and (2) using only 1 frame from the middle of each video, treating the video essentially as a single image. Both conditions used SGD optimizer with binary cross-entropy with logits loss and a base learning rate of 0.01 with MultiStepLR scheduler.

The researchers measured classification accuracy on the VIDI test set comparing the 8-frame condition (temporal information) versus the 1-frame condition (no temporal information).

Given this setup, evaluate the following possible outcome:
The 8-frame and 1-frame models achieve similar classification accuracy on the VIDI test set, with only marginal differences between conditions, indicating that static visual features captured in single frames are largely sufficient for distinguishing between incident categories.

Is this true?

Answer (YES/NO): NO